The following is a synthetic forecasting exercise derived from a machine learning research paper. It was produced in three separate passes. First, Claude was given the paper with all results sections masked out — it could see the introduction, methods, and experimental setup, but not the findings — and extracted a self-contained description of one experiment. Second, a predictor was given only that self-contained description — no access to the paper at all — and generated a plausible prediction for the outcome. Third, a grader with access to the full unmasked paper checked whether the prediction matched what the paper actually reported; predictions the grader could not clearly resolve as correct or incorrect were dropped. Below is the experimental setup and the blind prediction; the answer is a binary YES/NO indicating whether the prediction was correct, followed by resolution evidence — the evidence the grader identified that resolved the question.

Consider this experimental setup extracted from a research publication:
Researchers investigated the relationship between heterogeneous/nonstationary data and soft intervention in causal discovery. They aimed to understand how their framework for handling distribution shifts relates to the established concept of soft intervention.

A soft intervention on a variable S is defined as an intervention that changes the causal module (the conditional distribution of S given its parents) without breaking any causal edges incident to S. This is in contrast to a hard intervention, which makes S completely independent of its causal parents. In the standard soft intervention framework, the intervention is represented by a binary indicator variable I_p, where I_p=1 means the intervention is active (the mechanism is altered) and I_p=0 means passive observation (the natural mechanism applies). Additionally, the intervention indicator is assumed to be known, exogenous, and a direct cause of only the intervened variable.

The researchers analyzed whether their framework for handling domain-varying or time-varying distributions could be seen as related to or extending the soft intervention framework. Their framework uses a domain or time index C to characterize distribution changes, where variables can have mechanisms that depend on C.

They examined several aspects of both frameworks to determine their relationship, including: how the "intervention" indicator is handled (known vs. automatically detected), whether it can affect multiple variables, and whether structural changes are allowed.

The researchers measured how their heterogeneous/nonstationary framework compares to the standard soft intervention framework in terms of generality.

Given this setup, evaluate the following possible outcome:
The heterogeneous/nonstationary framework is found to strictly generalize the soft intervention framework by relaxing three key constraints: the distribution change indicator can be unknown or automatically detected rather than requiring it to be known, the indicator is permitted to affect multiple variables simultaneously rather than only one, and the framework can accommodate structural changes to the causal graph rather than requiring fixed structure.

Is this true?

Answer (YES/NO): YES